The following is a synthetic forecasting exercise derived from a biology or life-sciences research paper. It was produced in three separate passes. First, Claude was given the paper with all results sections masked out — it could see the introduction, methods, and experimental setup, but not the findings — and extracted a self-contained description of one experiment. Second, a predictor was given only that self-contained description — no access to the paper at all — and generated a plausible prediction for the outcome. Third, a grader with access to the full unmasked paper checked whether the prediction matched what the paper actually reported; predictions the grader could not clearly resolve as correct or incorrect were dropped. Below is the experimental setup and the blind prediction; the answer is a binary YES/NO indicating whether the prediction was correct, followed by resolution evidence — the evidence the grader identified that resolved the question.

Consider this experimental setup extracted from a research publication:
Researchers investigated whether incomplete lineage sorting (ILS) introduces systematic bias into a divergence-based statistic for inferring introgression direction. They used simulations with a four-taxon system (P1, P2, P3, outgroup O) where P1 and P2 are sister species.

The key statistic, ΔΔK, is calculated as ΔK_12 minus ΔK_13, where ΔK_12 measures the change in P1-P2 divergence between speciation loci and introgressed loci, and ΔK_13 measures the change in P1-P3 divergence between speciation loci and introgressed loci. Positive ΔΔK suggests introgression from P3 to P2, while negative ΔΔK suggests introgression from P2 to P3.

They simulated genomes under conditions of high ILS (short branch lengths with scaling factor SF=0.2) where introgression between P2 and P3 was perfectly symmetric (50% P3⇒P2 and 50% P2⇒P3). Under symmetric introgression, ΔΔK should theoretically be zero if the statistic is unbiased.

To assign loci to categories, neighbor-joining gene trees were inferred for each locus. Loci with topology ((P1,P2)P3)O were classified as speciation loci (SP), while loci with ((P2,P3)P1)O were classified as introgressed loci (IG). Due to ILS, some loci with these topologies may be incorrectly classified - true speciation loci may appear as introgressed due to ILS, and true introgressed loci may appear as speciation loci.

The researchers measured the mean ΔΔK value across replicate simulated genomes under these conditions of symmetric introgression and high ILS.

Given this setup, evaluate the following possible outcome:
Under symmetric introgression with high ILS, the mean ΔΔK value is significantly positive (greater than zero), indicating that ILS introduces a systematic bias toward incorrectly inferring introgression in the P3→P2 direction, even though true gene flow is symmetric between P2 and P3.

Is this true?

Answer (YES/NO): YES